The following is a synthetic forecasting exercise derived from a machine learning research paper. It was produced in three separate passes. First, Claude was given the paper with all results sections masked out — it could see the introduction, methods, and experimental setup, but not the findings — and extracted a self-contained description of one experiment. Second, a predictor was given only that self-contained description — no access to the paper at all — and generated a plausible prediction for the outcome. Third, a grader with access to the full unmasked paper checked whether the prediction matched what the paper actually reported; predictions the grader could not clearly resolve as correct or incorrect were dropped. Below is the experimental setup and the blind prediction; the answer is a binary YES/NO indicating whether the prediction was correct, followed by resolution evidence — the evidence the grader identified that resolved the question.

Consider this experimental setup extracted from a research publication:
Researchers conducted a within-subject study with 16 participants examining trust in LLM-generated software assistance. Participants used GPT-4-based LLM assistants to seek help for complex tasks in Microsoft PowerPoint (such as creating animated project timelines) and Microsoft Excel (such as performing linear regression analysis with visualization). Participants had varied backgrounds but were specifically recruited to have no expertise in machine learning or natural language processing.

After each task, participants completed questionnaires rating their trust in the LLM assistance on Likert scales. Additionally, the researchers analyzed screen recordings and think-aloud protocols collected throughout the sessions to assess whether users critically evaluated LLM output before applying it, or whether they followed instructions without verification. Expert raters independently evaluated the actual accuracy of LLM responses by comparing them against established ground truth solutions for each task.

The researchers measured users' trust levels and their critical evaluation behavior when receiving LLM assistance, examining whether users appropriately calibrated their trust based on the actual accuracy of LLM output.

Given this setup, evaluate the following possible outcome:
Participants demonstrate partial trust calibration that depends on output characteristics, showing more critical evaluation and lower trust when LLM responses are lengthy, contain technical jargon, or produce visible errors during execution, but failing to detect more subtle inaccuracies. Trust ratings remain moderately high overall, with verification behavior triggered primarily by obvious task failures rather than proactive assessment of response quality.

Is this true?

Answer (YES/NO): NO